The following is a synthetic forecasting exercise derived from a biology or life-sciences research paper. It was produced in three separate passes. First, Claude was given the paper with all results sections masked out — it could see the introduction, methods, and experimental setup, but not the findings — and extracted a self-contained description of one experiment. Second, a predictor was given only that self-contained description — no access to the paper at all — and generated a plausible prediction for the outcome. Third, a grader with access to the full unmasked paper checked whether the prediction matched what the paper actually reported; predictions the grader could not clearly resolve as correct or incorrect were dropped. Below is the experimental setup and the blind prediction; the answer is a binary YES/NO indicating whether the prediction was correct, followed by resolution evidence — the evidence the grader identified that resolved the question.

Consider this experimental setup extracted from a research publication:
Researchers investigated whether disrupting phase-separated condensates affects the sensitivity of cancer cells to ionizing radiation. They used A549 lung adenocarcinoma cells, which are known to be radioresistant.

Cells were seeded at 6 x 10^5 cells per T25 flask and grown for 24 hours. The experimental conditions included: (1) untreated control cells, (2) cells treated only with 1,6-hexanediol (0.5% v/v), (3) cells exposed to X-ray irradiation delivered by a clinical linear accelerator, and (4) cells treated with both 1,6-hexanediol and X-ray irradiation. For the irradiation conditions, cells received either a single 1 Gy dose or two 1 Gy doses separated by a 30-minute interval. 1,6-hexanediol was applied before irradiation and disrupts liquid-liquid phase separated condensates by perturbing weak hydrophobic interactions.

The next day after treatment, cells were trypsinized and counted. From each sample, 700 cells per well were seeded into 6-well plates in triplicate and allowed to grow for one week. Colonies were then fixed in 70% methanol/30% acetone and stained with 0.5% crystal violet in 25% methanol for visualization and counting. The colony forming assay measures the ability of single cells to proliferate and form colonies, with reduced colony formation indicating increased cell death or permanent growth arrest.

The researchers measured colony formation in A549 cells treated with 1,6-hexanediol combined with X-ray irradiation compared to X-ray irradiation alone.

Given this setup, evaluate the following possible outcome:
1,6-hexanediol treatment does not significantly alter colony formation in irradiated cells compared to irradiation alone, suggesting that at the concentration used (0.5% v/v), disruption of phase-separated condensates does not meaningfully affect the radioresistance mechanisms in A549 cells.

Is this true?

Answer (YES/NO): NO